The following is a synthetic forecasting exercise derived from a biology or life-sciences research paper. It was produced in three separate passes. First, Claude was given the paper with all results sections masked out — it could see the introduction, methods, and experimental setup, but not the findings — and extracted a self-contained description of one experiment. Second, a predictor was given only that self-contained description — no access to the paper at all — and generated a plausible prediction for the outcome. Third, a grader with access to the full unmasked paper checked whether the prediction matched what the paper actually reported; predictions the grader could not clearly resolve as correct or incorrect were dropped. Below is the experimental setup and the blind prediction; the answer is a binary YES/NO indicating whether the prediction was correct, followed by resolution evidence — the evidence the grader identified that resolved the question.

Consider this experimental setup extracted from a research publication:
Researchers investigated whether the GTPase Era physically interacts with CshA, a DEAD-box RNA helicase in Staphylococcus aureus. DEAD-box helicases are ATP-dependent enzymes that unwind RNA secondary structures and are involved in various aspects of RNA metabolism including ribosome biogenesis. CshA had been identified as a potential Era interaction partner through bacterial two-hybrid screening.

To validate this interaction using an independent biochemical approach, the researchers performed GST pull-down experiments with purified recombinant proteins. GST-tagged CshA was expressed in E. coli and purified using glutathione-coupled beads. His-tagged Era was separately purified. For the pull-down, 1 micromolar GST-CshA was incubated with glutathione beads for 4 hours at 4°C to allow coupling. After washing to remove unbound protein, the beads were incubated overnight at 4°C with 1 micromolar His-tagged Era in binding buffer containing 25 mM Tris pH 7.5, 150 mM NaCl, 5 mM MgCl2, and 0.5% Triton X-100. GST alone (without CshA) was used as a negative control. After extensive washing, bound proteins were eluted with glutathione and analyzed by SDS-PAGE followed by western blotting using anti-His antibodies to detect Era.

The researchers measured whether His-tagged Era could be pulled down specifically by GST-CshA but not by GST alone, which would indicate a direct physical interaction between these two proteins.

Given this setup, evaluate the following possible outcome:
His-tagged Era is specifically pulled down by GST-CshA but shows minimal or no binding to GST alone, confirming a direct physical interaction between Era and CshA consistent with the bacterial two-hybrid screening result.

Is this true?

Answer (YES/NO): YES